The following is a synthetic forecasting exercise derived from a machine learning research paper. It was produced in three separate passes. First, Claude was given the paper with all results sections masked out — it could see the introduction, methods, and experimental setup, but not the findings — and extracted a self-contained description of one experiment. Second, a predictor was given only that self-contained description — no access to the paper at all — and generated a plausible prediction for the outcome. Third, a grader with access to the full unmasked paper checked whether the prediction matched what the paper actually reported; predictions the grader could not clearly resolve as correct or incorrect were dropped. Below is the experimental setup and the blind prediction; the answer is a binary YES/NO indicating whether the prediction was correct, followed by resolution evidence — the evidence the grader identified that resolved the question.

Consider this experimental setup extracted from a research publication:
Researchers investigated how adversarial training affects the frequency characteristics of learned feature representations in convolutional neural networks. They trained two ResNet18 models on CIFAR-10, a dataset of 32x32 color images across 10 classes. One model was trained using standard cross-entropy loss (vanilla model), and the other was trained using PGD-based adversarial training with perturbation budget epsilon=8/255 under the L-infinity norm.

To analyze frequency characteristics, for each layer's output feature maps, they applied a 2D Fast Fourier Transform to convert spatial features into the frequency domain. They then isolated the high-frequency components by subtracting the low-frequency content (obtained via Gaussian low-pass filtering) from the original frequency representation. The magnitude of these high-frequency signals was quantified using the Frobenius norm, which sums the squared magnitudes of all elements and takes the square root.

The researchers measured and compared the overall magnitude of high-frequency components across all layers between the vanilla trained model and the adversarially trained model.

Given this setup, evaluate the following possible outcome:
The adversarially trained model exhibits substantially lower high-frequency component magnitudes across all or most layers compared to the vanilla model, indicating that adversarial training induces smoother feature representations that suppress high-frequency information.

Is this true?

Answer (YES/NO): YES